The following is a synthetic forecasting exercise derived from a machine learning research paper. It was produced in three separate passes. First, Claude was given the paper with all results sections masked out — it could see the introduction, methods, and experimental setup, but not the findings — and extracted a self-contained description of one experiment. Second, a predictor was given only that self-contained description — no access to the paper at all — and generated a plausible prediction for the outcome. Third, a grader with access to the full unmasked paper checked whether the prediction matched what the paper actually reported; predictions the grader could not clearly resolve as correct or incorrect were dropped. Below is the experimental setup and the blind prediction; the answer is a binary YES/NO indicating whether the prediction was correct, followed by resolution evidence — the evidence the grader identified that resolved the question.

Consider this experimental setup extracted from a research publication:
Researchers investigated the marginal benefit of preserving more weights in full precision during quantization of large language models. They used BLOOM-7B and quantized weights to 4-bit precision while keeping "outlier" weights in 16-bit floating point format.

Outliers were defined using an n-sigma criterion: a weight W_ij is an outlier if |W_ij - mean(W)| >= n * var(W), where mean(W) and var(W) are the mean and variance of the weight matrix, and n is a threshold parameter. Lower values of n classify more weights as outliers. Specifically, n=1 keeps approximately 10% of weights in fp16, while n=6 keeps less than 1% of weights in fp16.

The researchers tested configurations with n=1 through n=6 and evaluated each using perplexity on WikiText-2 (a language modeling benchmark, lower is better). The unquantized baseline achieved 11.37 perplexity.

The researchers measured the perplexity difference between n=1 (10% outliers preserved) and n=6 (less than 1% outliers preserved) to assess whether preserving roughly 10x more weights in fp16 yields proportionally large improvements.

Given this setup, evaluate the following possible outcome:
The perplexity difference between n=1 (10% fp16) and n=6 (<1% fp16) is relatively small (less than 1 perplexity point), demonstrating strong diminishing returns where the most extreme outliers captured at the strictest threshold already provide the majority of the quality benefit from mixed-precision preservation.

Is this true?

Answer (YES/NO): NO